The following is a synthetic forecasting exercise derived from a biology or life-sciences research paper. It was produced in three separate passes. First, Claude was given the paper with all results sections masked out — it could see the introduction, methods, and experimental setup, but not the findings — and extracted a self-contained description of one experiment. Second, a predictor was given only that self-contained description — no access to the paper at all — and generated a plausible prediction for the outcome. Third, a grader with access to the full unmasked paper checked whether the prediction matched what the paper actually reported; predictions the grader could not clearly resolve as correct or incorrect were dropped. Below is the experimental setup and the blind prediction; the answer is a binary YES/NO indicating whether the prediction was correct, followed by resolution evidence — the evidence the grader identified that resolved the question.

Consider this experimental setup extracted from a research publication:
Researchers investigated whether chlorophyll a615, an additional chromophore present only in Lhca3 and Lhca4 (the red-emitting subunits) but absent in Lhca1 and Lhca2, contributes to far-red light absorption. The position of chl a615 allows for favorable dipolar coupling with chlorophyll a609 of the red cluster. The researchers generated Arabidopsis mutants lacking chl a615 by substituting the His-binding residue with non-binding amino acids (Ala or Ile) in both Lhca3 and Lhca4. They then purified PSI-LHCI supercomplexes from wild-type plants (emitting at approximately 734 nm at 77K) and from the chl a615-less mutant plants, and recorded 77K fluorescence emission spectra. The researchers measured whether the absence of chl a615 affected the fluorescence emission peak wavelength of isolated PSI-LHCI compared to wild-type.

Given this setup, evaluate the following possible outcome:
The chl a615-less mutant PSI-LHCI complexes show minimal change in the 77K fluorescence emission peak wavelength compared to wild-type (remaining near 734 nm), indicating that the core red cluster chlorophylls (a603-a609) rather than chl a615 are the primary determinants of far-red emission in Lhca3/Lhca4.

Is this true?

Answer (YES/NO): YES